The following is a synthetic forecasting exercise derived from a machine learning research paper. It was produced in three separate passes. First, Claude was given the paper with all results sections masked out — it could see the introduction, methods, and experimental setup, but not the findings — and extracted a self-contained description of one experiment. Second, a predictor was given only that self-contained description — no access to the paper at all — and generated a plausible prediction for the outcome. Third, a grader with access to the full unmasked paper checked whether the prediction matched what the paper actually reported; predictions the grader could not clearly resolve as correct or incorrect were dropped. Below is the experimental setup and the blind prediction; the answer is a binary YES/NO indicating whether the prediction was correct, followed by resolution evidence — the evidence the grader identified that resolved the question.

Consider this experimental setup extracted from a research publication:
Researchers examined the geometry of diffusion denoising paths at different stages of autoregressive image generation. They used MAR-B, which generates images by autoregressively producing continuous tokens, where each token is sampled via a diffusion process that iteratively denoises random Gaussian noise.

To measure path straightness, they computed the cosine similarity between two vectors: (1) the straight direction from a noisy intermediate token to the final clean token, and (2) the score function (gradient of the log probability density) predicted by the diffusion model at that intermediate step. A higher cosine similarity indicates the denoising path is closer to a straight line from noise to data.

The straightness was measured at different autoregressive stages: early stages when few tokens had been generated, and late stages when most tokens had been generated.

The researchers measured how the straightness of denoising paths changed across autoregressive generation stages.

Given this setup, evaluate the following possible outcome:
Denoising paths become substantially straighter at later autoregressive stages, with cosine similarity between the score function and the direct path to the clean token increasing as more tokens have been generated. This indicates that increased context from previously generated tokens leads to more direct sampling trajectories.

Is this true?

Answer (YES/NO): YES